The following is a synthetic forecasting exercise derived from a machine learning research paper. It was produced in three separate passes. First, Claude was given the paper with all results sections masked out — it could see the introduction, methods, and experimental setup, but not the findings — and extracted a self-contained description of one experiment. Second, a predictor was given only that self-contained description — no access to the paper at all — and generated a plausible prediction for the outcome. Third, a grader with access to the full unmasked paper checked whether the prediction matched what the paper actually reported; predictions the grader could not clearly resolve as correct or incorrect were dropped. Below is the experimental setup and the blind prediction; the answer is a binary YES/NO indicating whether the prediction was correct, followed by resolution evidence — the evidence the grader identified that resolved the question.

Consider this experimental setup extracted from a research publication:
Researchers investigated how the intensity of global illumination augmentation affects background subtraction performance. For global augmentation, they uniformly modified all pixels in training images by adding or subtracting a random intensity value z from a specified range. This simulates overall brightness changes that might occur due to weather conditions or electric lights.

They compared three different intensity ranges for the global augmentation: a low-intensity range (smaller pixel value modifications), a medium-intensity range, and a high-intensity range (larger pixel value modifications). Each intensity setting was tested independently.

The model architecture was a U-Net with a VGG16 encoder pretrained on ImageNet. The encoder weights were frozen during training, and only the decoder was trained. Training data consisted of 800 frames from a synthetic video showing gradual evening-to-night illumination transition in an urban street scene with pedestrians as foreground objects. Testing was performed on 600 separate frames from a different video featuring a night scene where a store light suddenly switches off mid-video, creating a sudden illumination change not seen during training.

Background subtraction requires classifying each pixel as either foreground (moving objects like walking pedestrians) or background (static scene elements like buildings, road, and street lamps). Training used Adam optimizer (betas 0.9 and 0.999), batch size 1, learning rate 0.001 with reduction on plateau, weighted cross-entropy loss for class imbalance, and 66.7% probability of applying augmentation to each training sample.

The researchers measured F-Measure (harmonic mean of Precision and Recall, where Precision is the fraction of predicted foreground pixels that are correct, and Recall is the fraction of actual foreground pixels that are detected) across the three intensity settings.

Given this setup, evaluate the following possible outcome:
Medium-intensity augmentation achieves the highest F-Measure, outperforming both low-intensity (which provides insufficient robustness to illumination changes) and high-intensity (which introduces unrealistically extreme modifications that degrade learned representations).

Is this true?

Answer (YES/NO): YES